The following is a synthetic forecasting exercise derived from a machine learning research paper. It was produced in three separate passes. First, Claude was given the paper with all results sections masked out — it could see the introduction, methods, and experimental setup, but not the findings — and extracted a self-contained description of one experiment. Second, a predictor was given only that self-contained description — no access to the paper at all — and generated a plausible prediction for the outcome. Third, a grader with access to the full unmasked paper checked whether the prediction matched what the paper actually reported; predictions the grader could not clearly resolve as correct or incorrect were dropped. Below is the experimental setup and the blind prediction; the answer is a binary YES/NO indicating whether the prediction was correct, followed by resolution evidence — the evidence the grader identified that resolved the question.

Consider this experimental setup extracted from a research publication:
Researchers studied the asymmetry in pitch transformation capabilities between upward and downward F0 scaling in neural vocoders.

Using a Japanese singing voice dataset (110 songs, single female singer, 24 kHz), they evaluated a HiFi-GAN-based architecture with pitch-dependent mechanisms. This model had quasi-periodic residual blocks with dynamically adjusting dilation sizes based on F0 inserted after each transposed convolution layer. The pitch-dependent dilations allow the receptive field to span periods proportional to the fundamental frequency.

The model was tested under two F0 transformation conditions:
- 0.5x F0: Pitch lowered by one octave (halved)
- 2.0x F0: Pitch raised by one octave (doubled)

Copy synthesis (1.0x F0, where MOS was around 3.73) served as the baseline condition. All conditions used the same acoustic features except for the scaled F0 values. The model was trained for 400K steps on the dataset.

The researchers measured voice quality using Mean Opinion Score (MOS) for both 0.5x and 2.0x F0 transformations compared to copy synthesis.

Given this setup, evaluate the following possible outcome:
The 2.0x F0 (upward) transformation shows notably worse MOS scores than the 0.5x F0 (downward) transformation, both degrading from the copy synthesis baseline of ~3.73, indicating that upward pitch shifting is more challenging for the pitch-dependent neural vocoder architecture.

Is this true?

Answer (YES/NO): YES